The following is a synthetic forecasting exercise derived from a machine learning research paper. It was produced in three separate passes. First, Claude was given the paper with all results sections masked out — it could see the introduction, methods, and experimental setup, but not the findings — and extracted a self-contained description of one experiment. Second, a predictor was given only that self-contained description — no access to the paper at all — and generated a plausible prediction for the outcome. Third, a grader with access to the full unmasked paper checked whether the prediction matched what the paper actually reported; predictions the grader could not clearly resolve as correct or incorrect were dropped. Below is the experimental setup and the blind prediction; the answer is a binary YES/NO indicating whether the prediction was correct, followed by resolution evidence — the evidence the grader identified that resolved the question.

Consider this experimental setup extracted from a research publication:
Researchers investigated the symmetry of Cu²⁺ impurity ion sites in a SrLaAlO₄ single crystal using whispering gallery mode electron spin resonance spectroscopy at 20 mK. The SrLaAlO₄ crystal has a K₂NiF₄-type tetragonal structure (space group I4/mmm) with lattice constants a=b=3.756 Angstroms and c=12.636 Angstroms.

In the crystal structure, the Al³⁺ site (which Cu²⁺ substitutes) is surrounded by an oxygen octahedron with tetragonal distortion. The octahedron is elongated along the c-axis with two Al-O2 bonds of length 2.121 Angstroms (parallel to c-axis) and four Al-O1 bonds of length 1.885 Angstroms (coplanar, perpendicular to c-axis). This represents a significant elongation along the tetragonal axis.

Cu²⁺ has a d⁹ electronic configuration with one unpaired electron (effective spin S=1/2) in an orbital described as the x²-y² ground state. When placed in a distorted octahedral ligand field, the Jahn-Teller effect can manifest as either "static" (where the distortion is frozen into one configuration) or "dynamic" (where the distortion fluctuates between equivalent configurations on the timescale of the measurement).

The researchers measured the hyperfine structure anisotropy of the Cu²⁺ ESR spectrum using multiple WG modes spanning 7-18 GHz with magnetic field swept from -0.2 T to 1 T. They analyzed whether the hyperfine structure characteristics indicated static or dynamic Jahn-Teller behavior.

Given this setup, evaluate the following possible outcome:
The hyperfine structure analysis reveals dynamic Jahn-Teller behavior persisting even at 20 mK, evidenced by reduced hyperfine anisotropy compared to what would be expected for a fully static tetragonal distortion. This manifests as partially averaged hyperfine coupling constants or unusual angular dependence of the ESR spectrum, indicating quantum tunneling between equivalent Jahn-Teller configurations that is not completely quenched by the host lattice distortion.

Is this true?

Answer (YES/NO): NO